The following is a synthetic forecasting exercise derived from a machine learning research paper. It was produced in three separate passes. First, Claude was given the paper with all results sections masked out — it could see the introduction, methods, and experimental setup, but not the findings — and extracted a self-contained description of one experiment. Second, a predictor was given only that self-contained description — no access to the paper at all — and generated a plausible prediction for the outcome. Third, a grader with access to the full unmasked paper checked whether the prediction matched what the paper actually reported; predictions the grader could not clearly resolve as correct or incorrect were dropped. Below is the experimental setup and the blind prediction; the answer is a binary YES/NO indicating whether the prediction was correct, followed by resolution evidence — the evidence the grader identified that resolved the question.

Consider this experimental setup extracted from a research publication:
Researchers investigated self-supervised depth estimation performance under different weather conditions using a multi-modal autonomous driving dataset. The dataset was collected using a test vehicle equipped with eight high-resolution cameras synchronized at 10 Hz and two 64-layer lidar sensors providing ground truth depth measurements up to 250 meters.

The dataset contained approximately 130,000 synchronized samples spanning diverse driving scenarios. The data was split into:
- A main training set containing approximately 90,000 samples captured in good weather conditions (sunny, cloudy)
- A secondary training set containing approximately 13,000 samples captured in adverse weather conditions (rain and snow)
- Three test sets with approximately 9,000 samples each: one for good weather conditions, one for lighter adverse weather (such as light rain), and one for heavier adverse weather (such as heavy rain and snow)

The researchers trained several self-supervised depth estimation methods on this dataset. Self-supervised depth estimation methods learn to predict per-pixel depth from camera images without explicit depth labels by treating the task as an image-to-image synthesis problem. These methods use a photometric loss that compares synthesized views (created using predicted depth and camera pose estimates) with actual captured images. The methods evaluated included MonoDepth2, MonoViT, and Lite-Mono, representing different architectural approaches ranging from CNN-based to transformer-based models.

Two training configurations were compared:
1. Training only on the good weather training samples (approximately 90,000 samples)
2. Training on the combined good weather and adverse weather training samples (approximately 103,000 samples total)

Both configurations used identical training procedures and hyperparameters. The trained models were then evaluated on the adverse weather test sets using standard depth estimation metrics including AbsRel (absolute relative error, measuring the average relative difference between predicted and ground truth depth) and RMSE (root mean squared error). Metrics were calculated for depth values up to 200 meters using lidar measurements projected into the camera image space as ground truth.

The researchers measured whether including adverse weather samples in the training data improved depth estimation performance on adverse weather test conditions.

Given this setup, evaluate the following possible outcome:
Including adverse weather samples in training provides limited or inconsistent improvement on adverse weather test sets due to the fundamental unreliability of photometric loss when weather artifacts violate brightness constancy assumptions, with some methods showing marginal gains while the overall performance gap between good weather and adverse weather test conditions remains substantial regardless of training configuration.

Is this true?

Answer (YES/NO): YES